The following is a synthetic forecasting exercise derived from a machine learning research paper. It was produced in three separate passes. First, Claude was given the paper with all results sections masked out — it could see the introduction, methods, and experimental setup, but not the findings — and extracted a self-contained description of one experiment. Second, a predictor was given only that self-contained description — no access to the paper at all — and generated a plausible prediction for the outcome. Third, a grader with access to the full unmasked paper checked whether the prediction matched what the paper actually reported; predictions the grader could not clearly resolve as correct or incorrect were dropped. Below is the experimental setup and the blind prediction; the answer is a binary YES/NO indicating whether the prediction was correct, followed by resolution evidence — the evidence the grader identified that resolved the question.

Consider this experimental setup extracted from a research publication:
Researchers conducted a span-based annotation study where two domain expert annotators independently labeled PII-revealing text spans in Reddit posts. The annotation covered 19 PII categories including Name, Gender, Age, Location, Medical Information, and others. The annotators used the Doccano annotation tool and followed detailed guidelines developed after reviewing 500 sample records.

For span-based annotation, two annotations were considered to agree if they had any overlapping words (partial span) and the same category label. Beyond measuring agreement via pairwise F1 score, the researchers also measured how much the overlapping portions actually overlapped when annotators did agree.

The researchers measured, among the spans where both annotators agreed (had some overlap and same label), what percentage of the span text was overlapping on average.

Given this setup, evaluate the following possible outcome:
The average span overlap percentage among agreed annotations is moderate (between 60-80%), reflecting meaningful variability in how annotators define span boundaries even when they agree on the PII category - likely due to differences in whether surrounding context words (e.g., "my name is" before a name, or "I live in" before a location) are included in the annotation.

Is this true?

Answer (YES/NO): YES